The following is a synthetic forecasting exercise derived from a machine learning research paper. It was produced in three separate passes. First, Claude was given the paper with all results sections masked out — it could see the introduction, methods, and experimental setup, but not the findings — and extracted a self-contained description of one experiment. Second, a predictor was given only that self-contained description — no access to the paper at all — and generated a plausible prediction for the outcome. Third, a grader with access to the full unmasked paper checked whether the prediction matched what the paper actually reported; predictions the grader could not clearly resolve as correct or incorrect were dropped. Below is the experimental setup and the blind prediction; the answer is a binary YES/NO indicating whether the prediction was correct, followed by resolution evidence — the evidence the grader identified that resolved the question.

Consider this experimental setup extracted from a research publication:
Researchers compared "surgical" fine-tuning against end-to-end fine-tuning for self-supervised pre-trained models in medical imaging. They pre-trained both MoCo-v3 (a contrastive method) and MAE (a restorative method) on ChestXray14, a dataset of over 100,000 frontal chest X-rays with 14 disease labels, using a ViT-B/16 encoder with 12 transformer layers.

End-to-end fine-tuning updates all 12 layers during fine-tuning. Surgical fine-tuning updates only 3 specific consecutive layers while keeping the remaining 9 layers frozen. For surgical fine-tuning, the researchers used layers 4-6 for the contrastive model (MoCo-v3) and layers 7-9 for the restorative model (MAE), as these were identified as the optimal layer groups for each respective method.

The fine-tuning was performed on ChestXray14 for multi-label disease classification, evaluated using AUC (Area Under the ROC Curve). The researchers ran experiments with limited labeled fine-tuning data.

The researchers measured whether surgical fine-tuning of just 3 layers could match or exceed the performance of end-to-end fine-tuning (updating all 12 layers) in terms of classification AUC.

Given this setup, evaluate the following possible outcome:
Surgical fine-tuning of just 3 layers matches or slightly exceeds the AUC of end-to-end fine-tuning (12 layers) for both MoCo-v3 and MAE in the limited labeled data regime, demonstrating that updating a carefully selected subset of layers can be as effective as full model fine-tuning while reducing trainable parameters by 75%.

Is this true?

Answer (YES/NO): NO